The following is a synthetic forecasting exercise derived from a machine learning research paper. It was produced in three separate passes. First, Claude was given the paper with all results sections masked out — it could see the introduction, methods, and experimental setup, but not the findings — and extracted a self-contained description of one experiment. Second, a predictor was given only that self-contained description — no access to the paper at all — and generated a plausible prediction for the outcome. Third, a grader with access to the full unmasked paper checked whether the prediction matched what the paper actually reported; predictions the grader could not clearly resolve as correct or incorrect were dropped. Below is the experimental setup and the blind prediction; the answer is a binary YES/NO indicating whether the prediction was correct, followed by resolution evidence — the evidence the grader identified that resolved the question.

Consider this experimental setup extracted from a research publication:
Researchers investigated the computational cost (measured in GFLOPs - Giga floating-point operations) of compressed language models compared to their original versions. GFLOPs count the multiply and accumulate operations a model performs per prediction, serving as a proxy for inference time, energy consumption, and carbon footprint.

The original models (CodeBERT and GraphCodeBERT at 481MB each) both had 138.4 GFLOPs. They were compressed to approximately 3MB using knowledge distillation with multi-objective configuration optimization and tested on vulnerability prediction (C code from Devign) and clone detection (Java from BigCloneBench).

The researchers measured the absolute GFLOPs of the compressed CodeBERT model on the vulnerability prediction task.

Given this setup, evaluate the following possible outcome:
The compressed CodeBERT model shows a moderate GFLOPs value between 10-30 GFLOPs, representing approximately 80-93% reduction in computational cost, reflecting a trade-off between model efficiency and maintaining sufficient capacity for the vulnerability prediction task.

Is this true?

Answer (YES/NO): NO